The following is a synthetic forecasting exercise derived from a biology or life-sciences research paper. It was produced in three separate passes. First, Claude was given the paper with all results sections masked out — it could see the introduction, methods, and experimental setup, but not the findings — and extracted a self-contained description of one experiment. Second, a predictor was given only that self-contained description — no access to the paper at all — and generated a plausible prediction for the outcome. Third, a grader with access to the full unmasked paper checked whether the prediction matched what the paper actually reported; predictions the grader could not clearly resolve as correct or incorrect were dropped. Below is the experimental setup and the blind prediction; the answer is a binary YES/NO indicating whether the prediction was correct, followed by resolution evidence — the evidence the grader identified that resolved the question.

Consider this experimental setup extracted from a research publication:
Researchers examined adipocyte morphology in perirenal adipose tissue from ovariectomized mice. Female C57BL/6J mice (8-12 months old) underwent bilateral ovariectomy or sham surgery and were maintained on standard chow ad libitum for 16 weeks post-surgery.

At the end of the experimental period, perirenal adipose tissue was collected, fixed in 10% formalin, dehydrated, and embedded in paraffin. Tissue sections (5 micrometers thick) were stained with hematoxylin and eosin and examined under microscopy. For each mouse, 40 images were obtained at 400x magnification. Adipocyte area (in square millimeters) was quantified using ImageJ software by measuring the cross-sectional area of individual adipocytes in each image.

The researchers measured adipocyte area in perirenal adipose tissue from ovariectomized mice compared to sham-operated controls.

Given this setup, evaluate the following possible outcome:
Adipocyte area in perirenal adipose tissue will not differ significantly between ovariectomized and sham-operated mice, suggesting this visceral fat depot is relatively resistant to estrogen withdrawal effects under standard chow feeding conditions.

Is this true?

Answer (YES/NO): NO